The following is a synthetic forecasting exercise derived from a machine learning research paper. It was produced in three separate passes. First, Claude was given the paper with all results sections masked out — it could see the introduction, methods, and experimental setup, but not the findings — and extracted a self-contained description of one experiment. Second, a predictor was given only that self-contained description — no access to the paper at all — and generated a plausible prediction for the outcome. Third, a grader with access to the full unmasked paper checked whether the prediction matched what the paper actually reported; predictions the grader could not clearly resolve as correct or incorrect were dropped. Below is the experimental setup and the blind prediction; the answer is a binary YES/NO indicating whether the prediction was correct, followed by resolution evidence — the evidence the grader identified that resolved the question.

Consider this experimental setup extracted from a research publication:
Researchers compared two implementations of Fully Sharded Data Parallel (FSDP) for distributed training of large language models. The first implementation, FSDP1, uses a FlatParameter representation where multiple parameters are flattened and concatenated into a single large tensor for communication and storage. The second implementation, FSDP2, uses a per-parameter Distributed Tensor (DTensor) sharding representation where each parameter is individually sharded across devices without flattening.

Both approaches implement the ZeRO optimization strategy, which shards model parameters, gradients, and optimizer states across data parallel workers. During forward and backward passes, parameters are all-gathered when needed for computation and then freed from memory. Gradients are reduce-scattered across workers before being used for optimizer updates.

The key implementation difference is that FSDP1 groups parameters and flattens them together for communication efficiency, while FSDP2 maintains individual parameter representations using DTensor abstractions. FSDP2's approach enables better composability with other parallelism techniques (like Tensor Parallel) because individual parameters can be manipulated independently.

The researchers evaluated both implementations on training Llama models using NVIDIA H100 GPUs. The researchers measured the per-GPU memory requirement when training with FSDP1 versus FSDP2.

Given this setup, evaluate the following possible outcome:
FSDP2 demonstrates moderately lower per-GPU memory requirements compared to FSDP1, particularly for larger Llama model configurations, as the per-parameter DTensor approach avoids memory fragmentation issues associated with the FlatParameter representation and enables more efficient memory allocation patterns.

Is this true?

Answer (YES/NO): NO